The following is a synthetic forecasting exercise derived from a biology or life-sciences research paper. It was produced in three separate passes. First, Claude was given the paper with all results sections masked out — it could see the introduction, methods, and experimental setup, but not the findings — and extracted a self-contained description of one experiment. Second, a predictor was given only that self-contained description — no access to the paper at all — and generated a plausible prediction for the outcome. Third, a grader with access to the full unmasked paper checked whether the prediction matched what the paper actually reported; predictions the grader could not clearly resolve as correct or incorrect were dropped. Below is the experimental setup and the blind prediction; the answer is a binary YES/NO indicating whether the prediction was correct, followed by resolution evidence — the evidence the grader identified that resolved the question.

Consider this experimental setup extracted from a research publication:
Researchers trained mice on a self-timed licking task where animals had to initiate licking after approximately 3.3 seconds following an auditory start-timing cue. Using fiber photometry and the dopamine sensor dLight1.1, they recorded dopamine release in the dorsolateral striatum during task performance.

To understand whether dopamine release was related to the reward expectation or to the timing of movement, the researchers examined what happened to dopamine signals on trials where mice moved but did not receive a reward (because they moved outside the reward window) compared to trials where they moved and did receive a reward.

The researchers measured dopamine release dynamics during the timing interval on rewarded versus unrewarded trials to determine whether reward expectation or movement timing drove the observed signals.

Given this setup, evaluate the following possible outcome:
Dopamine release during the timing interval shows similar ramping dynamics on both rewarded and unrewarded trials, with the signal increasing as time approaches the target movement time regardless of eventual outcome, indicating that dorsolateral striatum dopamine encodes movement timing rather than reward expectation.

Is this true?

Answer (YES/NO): NO